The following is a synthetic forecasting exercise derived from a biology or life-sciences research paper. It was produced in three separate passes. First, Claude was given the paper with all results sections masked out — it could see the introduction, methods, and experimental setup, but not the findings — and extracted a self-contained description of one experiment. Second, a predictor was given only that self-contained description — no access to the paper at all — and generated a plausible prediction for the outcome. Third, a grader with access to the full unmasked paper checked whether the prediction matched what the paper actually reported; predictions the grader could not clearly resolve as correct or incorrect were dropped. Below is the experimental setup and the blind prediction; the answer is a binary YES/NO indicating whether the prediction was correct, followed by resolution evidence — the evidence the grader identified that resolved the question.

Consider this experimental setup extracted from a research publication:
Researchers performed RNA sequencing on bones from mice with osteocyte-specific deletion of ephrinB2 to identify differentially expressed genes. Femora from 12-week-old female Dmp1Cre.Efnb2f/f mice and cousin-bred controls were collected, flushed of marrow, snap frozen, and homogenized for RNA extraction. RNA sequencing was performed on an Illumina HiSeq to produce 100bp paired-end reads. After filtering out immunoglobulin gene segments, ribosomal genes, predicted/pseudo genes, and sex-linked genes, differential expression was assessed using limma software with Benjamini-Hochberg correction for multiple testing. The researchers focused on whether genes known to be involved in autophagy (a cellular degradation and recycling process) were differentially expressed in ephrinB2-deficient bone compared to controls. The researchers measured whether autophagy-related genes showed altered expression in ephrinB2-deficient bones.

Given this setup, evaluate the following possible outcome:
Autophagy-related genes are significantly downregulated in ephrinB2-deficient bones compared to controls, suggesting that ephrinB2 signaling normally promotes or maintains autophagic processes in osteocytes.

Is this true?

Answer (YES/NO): NO